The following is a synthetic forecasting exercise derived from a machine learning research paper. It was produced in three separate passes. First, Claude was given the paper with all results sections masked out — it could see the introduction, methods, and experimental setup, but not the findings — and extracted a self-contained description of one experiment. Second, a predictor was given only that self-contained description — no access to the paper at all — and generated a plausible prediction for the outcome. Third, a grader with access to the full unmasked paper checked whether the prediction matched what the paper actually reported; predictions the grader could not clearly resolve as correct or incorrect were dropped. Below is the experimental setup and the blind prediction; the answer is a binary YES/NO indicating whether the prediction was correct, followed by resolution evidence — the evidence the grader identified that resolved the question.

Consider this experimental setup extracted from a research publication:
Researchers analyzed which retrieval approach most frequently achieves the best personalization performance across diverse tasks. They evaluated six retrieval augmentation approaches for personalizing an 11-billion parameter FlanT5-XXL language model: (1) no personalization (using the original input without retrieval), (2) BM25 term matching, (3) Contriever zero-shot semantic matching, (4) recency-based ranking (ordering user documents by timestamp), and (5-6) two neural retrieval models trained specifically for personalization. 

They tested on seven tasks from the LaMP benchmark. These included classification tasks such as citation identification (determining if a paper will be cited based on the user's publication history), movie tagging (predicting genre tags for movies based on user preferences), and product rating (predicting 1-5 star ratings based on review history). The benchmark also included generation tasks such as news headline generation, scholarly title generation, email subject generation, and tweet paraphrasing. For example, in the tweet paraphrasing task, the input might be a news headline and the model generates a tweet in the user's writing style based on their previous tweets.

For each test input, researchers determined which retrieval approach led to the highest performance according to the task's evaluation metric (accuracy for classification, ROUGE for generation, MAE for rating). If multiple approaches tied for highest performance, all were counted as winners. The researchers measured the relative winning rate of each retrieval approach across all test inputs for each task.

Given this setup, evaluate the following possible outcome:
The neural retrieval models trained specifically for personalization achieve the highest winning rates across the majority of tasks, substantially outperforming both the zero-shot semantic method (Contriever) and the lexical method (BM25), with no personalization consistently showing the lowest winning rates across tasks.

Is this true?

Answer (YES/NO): NO